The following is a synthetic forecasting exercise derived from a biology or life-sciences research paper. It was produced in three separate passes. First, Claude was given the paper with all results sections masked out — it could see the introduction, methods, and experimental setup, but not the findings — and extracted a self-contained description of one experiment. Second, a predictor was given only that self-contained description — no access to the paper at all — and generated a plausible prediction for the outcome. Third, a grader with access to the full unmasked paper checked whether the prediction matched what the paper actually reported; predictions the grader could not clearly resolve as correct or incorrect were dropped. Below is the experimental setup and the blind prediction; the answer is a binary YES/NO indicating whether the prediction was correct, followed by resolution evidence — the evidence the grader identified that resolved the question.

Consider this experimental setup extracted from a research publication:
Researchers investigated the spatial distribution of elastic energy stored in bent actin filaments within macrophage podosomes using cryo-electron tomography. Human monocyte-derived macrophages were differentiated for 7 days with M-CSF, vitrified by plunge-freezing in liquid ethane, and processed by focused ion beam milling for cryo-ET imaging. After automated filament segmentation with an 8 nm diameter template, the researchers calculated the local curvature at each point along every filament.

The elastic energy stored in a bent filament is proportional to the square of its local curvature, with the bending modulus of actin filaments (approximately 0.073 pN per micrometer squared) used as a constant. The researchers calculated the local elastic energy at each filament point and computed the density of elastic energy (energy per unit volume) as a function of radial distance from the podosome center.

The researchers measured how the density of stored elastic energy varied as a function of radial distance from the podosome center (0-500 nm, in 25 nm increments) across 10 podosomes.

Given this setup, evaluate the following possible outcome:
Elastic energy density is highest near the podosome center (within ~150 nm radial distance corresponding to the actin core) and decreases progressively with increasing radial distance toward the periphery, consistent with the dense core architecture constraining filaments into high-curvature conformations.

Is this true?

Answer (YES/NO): NO